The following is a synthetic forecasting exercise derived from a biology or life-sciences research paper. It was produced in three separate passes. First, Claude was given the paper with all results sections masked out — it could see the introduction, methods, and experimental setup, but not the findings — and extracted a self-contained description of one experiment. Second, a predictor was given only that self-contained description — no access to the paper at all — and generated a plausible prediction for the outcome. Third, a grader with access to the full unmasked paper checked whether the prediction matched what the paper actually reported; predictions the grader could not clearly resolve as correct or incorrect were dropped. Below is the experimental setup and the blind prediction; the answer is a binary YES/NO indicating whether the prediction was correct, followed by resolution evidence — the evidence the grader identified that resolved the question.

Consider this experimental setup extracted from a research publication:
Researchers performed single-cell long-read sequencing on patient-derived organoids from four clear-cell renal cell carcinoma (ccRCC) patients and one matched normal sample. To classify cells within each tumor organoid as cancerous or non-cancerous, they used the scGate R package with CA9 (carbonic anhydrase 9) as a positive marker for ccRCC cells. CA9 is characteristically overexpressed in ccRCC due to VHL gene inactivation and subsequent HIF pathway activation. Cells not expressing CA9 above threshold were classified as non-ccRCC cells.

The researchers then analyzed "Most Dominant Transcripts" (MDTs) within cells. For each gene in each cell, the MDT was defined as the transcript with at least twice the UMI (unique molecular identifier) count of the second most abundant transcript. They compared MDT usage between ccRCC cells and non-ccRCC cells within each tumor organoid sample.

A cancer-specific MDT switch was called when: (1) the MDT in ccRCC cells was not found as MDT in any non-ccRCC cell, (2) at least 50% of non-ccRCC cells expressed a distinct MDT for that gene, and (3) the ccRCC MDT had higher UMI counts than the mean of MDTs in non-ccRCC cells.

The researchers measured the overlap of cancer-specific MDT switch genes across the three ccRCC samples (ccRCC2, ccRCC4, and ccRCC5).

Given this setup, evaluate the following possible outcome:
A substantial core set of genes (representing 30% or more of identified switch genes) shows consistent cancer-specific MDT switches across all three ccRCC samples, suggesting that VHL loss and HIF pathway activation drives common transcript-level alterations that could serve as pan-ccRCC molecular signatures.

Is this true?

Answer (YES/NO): NO